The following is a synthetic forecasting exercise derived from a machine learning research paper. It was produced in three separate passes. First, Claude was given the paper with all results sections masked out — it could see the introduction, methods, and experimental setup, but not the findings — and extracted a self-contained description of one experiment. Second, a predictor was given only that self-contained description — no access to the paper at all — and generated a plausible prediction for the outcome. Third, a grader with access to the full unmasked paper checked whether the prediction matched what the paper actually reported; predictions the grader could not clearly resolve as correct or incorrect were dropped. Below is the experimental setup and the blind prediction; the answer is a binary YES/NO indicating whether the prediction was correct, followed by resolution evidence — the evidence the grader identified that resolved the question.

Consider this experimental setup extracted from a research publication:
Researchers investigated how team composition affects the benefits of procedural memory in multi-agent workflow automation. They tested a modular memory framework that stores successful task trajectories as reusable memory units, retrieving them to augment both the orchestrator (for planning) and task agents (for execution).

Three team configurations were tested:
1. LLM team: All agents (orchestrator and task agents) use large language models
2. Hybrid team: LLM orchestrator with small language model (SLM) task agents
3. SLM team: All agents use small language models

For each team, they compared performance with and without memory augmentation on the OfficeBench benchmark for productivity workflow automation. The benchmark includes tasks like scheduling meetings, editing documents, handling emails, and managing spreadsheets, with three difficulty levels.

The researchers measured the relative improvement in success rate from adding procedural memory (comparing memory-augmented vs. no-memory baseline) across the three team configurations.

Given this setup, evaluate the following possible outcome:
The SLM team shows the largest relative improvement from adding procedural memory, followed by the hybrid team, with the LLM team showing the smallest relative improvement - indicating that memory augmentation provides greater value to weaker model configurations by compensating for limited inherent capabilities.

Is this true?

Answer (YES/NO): YES